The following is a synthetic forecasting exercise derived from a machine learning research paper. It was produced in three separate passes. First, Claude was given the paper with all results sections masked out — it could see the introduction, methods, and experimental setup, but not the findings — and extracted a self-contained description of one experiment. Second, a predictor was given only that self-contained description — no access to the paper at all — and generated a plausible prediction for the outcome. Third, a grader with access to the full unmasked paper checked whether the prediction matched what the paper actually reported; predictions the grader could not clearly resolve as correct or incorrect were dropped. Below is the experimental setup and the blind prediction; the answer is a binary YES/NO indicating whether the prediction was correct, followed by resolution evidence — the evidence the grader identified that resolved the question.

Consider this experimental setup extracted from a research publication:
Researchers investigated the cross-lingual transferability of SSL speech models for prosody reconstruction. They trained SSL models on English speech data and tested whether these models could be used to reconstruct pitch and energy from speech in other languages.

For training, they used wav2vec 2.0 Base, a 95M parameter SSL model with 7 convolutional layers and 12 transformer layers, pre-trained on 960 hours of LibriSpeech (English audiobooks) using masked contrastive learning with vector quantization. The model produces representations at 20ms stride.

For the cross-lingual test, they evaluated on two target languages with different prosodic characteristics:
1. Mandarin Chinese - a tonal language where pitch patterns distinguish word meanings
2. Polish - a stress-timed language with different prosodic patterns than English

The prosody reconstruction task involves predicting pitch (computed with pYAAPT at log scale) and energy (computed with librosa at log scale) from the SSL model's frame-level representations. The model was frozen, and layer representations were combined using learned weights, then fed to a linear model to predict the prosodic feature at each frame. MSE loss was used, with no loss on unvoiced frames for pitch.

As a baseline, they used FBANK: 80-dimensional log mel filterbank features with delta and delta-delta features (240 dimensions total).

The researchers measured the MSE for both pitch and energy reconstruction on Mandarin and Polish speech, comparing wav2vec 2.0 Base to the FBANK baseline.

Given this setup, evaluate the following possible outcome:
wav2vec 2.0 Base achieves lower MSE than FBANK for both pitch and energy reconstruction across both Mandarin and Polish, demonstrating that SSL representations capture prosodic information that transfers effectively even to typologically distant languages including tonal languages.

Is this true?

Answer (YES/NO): YES